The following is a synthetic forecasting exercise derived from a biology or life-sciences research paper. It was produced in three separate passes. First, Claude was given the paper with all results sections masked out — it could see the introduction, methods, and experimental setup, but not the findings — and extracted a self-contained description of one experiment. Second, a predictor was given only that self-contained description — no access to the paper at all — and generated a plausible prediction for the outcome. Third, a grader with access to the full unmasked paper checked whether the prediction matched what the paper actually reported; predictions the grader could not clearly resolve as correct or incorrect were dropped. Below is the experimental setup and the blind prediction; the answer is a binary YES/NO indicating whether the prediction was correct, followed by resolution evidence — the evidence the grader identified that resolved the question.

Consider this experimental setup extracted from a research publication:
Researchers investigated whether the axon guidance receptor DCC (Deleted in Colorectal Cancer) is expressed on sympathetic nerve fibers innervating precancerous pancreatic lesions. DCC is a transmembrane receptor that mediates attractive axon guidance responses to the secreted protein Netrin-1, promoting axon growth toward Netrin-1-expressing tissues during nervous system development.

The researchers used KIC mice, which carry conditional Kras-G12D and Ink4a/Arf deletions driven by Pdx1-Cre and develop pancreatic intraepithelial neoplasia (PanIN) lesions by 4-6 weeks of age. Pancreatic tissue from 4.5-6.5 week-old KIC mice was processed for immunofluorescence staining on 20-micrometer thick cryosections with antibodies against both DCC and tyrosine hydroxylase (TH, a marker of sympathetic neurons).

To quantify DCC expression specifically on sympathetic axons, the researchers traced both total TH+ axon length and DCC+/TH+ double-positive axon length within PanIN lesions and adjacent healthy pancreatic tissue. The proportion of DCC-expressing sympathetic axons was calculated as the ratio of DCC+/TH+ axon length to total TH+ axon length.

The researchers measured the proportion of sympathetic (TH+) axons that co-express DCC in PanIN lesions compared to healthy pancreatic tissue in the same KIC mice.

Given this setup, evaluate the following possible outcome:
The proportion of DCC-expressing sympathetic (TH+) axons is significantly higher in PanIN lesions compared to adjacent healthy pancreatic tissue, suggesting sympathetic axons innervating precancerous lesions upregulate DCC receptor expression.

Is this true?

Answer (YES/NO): YES